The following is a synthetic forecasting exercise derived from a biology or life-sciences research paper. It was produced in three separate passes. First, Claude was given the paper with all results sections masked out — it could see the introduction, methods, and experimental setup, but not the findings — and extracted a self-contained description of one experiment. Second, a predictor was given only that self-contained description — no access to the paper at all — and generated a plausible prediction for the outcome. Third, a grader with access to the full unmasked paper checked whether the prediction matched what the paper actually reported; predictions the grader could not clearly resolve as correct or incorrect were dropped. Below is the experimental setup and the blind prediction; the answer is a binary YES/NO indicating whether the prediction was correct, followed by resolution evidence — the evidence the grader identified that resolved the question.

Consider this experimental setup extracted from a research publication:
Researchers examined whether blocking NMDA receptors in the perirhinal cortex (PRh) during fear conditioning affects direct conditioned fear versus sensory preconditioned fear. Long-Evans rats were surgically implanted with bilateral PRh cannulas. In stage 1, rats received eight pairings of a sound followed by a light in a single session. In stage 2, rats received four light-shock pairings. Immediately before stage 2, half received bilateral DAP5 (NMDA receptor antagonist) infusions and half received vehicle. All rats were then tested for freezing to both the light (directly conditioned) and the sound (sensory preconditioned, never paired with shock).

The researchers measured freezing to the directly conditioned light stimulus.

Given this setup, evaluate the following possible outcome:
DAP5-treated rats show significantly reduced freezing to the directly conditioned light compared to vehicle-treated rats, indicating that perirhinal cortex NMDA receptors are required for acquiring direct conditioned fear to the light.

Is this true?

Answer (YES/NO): NO